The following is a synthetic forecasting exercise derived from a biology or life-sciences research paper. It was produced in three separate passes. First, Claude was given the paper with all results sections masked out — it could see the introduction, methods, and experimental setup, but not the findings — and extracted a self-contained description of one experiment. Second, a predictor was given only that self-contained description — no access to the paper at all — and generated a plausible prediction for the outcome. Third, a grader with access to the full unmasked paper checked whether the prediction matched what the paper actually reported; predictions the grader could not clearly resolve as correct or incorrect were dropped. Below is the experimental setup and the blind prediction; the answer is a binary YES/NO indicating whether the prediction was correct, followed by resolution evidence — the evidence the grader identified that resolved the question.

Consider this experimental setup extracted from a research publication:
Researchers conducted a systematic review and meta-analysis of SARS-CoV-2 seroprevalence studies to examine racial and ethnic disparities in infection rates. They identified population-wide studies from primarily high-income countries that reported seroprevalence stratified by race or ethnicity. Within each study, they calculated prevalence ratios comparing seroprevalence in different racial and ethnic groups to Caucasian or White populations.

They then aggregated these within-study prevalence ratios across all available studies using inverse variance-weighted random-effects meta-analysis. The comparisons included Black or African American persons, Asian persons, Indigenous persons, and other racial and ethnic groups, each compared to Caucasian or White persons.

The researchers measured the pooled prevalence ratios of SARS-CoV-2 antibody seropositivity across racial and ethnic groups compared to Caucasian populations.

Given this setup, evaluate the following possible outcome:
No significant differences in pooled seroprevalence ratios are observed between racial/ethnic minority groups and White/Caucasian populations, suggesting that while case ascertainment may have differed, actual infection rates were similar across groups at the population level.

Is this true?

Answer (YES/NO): NO